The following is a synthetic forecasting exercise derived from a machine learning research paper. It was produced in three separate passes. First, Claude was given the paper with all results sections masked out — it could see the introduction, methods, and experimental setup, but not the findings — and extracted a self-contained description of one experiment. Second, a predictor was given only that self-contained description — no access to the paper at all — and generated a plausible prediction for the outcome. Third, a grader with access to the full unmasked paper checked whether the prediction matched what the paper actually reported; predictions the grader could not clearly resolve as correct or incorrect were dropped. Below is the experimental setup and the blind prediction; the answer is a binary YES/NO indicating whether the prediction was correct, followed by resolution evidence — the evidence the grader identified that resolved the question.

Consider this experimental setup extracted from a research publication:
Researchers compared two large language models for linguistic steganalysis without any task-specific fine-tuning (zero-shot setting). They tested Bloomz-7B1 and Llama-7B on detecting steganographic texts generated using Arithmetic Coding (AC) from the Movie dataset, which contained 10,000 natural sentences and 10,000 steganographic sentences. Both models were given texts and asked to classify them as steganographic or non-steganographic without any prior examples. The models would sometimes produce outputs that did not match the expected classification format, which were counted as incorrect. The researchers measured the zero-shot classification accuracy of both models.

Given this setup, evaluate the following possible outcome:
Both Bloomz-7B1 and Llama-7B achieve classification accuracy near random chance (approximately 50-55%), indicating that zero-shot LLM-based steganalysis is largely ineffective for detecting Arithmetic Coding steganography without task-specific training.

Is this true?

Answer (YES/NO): NO